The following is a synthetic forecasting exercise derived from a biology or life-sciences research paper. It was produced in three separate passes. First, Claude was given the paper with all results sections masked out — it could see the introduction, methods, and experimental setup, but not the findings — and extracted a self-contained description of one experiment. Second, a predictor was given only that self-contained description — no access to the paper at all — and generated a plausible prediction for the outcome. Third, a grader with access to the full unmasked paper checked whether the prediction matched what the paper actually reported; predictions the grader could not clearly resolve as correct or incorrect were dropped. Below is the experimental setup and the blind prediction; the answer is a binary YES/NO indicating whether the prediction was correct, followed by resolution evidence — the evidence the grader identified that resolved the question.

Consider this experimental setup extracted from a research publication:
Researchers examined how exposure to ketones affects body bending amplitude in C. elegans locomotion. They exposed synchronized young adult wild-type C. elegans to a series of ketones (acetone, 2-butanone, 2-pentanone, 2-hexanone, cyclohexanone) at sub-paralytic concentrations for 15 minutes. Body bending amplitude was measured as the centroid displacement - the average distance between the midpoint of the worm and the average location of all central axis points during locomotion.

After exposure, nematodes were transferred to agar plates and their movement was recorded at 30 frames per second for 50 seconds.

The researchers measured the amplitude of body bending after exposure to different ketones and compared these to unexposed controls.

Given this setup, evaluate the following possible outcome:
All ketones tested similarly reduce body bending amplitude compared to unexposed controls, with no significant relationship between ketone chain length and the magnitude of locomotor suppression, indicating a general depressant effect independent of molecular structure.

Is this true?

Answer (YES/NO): NO